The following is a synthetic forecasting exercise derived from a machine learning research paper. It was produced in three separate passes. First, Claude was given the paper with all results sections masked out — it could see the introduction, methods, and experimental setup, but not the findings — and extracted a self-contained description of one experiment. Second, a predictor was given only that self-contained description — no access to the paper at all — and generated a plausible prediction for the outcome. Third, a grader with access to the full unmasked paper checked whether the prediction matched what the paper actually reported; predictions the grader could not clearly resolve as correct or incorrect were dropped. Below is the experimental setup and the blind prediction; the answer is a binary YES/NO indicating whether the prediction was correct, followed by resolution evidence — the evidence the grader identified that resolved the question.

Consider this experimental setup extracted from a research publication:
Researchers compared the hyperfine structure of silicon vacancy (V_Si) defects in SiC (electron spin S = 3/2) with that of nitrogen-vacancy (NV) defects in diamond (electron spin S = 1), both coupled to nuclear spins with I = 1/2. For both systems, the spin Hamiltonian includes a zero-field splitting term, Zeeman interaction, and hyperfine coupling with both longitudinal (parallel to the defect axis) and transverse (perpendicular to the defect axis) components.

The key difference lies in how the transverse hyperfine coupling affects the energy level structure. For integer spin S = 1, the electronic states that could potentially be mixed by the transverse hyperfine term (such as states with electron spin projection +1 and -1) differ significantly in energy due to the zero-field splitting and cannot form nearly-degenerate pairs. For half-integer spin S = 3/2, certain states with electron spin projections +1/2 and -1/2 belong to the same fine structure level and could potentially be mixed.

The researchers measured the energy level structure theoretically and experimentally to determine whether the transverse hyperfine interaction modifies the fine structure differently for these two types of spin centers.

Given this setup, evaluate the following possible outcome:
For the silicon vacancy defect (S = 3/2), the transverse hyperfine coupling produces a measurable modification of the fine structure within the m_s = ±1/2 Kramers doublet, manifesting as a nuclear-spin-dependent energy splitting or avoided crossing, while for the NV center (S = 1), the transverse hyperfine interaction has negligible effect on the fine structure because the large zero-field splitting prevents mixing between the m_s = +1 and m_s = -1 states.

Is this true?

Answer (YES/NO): YES